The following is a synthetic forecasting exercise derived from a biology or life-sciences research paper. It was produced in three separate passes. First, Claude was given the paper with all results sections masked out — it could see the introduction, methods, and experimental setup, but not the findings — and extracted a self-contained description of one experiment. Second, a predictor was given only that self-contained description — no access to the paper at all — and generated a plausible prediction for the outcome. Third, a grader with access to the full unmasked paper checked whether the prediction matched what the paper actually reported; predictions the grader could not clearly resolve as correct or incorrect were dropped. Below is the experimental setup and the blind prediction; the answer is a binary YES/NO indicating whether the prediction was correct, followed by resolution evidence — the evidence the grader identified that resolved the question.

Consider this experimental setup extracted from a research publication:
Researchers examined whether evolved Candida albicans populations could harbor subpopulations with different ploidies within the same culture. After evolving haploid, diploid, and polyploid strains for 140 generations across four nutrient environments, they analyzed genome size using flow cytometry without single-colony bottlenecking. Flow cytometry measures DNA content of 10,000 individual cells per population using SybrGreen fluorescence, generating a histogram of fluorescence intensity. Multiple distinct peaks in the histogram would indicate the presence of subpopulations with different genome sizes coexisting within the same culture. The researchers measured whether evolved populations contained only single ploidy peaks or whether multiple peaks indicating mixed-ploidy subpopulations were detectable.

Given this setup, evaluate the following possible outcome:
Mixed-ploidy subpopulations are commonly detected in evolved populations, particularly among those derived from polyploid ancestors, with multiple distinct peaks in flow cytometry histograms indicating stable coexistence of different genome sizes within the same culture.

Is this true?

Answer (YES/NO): YES